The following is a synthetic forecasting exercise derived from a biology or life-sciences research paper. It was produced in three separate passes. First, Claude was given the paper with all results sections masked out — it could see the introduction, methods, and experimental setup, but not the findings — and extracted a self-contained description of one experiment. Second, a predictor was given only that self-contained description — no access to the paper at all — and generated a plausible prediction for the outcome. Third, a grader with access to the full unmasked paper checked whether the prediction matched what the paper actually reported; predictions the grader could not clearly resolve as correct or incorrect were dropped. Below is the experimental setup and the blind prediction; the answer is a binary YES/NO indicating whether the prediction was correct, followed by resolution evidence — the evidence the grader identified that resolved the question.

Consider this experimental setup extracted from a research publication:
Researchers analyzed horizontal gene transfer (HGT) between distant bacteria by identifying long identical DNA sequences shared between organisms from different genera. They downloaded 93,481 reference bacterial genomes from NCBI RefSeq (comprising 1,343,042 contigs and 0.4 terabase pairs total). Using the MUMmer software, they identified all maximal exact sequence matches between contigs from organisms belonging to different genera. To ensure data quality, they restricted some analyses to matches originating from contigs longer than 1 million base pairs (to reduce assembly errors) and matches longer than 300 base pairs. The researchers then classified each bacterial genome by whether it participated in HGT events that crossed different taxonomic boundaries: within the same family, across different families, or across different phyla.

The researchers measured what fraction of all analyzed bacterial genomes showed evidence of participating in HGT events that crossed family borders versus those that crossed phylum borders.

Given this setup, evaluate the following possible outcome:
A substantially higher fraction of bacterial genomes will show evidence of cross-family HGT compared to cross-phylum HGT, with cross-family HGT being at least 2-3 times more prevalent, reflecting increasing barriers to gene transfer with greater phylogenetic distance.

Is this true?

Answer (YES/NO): YES